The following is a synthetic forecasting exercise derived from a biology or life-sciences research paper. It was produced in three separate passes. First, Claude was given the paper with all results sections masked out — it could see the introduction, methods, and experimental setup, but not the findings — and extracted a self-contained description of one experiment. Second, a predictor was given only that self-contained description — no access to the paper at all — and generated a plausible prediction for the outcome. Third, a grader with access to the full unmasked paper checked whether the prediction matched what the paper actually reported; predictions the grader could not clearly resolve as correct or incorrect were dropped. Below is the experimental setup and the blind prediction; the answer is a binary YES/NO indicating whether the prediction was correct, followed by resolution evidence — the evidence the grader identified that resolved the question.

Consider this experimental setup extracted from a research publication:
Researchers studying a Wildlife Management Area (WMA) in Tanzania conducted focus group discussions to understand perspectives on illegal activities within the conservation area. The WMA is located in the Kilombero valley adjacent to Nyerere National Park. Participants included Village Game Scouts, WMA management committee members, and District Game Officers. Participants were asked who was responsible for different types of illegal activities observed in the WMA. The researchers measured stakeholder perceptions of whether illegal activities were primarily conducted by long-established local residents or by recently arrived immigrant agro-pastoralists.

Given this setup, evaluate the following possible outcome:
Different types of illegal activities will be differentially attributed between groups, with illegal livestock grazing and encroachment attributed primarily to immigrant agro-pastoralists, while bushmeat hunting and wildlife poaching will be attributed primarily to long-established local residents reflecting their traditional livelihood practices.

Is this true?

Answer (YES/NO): YES